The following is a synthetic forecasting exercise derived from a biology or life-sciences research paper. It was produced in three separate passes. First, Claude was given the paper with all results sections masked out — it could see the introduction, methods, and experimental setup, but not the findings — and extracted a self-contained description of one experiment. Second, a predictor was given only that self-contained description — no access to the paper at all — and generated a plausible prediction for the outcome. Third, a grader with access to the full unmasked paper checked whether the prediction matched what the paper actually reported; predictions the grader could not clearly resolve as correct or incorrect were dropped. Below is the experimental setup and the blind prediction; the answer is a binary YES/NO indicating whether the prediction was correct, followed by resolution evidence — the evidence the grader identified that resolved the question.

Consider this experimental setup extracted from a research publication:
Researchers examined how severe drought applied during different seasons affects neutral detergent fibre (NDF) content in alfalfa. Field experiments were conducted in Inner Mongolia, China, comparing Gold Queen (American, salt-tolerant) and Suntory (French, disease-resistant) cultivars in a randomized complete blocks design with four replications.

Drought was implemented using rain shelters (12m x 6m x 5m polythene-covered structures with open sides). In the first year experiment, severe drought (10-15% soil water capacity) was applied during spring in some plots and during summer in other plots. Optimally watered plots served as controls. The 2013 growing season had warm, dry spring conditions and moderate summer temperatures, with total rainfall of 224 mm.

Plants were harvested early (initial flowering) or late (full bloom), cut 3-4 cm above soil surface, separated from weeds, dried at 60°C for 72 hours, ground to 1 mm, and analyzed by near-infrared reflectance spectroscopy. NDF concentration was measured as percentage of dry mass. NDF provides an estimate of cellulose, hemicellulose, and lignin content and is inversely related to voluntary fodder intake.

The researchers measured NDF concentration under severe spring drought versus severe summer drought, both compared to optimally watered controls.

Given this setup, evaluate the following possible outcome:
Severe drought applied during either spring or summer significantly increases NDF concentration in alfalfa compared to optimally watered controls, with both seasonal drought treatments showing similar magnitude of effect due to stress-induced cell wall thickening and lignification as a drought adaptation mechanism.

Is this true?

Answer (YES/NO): YES